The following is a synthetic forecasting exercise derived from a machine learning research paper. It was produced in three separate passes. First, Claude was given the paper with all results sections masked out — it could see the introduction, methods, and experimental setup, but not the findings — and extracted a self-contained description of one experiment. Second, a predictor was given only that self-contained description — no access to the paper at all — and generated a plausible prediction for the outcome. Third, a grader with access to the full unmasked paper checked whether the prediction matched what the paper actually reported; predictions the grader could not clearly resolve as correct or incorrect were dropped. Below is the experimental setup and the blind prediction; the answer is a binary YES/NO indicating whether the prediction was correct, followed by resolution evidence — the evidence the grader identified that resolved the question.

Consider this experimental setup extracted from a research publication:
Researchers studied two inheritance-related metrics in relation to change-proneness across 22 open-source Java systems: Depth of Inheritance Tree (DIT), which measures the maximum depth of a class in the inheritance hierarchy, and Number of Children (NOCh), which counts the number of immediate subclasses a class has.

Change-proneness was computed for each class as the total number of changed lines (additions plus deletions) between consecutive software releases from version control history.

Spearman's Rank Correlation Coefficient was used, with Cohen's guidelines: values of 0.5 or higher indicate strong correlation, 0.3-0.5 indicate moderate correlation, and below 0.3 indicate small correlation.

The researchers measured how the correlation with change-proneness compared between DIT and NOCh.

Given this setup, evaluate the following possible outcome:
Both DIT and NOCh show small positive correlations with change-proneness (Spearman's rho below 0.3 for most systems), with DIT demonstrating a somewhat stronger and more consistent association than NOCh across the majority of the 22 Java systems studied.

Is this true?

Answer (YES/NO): NO